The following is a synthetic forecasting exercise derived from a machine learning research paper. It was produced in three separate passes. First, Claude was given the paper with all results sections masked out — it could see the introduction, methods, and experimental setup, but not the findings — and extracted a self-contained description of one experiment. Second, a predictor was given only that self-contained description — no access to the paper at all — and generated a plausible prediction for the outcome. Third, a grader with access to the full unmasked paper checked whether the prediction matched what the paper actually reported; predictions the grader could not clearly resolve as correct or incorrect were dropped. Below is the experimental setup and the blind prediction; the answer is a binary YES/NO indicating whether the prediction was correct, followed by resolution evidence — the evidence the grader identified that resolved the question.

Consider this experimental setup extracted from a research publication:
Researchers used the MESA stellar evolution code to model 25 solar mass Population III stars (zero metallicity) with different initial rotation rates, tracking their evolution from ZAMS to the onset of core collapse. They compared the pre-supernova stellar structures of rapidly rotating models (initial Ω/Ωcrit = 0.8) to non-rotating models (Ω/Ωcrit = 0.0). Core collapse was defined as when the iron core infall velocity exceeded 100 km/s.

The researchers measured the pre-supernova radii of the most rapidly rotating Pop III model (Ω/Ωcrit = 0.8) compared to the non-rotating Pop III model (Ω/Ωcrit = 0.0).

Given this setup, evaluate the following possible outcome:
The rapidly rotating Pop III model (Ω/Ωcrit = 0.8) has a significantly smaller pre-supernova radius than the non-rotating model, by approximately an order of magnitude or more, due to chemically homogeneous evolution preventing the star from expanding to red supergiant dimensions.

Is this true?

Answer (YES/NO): YES